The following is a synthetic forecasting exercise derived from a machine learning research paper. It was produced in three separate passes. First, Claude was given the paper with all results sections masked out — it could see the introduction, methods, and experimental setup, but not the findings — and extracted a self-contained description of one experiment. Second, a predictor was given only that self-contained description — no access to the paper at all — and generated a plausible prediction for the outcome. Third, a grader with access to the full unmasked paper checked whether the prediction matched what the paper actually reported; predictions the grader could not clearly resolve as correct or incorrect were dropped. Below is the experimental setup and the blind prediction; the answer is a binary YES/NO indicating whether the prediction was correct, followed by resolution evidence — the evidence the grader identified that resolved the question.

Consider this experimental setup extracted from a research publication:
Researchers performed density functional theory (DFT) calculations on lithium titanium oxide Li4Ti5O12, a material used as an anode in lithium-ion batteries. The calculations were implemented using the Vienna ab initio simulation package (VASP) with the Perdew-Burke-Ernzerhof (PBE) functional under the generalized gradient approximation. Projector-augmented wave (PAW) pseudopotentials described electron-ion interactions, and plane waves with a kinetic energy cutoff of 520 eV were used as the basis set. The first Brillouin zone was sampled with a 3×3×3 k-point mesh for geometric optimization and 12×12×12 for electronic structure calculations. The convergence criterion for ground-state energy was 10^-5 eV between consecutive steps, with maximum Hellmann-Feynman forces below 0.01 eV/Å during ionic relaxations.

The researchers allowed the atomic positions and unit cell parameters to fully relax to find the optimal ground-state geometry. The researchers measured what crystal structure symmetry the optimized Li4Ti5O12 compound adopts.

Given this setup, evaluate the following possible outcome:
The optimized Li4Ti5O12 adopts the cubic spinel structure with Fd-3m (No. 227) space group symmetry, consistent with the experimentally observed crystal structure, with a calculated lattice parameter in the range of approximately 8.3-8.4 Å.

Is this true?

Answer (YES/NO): NO